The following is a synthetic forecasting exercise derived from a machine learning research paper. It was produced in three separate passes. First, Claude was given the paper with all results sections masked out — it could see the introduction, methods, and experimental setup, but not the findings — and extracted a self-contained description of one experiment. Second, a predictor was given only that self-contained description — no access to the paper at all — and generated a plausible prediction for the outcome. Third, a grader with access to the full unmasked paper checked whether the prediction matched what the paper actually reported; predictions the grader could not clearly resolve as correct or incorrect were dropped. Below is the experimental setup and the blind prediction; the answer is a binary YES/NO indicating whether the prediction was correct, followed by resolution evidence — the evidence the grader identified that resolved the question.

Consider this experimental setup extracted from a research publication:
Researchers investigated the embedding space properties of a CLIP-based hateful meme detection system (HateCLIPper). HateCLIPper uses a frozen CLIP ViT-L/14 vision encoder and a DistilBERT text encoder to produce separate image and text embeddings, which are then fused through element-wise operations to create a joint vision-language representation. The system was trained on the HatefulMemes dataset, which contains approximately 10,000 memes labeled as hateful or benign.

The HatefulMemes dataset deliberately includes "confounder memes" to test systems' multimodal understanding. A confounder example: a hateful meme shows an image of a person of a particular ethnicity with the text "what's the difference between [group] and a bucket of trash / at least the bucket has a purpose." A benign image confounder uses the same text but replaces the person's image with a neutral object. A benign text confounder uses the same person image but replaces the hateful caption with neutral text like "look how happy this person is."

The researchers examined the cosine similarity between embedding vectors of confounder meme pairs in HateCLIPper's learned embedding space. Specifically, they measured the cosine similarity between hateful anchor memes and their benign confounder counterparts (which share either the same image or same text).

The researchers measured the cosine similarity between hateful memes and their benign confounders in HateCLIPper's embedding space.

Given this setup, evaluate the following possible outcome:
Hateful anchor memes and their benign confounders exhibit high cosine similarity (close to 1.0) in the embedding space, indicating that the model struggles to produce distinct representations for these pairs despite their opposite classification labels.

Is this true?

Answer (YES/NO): YES